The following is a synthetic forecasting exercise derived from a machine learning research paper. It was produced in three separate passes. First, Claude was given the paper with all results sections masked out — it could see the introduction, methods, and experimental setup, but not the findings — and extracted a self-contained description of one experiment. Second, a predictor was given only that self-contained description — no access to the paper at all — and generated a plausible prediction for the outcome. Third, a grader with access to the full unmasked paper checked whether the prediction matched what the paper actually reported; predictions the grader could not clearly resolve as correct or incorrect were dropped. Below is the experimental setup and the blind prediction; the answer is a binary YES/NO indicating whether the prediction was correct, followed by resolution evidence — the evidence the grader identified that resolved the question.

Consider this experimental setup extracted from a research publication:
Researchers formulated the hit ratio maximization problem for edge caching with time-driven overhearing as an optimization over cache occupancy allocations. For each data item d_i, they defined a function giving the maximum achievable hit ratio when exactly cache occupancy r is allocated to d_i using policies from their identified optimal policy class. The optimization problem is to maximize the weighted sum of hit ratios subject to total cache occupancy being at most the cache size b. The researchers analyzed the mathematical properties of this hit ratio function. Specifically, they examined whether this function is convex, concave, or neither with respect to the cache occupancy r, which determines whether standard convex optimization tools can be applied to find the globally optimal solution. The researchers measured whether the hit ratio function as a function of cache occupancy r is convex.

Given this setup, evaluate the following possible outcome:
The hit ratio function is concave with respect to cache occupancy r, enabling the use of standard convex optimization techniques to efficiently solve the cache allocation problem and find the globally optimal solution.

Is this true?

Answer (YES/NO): NO